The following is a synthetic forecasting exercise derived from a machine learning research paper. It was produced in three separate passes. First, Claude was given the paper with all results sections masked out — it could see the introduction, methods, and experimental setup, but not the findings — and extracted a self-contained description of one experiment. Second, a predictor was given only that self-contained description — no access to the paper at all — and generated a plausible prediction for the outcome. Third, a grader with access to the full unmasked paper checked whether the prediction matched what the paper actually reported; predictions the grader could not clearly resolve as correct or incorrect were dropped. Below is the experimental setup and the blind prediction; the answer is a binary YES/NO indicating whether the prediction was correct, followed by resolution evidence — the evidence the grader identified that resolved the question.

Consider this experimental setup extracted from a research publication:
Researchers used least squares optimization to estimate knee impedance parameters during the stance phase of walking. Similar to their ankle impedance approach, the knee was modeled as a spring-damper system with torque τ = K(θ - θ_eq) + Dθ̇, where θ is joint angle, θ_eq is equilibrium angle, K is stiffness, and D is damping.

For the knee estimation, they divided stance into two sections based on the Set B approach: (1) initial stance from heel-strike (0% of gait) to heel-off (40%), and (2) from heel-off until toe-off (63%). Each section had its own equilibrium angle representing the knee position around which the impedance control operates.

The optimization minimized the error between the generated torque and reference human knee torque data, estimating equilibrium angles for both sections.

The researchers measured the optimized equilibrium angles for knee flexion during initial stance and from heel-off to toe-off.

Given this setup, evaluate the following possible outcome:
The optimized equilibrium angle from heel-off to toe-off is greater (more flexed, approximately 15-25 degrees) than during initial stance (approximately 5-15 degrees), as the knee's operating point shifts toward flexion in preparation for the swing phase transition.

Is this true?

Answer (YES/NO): NO